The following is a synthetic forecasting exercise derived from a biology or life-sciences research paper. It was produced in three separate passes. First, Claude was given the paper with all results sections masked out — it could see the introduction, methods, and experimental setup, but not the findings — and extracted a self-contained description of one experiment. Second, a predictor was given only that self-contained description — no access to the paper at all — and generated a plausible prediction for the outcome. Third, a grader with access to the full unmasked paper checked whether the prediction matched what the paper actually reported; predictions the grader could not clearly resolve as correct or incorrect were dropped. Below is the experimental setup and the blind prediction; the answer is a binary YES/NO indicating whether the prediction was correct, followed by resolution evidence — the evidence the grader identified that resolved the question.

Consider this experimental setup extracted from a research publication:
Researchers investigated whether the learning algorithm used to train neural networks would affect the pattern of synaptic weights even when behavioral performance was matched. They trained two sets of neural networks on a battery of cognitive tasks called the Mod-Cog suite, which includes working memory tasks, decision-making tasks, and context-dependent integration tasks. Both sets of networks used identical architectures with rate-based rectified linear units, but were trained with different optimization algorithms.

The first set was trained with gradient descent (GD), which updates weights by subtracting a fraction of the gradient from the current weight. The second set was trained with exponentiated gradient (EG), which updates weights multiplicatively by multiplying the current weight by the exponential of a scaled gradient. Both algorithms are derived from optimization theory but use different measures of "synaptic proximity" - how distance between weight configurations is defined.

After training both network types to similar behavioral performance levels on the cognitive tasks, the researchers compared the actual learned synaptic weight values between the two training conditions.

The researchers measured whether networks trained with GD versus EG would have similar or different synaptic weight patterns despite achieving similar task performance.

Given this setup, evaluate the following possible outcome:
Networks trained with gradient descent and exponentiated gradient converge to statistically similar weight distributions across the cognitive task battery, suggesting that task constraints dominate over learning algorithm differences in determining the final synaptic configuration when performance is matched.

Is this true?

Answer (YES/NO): NO